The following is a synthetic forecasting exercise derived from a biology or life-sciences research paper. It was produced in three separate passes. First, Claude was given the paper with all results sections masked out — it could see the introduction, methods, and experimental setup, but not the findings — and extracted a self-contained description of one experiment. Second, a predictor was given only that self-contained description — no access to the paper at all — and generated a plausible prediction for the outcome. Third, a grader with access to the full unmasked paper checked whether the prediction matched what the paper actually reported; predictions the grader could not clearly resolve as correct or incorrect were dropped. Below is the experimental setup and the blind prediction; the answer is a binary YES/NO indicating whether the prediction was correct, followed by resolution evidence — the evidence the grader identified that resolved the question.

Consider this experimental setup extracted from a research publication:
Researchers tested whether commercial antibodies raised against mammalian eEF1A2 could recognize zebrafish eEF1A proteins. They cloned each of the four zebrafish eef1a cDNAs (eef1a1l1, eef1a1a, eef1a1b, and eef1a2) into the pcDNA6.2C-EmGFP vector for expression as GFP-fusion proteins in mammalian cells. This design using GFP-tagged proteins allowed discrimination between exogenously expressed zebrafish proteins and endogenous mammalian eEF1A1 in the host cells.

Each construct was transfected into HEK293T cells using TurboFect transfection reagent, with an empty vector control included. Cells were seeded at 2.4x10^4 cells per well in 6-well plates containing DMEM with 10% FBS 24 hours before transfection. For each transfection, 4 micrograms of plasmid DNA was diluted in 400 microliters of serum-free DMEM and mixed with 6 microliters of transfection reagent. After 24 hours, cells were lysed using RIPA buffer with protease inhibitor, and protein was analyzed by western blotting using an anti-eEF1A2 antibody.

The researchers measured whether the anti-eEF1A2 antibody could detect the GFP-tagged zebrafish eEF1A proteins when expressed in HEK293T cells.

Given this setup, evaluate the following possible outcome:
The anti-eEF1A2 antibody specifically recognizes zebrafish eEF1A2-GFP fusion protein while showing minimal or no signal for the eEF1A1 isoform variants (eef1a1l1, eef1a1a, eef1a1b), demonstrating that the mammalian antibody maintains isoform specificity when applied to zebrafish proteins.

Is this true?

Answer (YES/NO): NO